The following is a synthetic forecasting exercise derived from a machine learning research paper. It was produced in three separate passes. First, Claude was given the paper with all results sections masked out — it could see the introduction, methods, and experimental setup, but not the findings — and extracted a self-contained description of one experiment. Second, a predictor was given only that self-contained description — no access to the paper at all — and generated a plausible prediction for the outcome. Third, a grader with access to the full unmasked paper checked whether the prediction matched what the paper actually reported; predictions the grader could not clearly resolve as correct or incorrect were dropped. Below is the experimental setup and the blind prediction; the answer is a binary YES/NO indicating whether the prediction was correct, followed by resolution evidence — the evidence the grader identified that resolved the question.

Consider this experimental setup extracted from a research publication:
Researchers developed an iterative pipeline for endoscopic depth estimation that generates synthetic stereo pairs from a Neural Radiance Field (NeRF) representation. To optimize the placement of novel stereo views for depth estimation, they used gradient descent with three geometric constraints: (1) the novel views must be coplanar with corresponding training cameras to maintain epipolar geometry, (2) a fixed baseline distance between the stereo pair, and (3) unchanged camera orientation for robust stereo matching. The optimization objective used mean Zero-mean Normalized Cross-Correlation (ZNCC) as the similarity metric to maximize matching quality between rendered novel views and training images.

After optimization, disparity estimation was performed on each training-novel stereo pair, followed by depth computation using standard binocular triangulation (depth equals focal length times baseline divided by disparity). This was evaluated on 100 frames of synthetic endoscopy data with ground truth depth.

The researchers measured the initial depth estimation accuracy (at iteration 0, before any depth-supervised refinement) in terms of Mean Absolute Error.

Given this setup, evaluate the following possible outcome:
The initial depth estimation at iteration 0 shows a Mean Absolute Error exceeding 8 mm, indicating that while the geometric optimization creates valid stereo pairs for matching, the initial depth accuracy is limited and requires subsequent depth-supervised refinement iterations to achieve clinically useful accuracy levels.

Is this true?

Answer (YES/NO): NO